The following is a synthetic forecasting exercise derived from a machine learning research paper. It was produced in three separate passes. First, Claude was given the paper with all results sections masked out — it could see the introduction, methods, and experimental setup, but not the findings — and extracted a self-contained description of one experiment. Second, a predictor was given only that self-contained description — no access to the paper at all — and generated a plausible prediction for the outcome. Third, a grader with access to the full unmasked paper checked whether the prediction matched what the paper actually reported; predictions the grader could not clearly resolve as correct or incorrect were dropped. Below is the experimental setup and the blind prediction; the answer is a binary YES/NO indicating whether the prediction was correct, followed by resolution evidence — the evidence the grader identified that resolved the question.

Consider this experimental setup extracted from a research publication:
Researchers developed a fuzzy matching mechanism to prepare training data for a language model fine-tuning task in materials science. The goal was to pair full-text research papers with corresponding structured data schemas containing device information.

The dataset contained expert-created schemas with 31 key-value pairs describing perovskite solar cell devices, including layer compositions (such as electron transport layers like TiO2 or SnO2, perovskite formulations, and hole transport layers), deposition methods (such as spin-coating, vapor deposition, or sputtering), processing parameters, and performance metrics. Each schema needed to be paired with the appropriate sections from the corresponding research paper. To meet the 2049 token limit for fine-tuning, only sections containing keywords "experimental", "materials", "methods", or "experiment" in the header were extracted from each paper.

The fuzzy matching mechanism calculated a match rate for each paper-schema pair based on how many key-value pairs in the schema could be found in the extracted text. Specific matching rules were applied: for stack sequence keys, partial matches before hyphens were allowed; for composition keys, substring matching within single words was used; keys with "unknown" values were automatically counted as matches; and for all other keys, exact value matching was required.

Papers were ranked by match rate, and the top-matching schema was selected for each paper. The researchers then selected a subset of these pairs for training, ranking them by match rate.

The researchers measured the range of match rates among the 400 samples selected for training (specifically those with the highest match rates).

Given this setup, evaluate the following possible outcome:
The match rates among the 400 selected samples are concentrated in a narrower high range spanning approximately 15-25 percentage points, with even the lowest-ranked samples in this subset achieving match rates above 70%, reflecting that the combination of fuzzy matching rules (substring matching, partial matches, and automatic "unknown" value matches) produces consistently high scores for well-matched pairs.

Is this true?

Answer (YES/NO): YES